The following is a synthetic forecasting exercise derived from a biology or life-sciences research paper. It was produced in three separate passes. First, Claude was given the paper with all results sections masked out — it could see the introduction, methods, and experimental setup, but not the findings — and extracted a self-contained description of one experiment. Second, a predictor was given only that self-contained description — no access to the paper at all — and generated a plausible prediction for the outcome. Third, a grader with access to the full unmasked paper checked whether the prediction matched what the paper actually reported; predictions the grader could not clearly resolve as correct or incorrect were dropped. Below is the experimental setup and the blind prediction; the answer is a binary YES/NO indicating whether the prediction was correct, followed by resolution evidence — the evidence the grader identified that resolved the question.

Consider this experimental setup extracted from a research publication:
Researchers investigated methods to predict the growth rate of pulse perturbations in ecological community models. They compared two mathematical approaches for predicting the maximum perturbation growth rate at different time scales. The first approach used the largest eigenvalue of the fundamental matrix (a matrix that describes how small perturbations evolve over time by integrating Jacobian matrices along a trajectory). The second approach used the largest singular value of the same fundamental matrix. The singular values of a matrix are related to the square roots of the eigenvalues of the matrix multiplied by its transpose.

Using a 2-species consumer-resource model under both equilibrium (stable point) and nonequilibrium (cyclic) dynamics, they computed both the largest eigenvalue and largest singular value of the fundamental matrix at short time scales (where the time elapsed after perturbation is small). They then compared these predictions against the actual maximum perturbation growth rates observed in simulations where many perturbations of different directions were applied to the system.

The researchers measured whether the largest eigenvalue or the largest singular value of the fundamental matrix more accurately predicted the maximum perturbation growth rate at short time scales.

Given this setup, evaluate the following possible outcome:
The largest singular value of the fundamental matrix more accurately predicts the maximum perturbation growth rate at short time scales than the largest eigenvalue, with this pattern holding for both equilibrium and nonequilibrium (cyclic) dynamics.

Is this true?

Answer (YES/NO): YES